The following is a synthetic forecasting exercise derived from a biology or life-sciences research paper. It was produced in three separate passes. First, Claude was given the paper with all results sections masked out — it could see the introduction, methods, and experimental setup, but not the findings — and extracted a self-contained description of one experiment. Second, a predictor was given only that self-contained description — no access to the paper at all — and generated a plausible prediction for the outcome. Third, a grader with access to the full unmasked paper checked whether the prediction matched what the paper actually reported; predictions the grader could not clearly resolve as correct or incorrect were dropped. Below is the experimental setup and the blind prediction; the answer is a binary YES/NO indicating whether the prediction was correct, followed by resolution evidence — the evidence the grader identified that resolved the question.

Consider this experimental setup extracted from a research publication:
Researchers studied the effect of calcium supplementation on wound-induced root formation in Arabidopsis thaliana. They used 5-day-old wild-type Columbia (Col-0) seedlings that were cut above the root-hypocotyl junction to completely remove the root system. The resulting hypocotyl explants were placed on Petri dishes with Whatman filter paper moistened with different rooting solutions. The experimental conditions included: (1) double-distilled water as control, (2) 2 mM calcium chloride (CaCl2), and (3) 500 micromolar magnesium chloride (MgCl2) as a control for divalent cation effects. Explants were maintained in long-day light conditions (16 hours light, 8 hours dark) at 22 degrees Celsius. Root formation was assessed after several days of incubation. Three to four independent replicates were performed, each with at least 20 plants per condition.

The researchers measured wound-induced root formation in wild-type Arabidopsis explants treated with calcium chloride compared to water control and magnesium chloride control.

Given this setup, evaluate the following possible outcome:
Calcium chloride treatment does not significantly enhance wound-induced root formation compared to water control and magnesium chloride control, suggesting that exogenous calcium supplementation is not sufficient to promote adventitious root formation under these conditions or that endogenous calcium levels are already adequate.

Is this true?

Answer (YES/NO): YES